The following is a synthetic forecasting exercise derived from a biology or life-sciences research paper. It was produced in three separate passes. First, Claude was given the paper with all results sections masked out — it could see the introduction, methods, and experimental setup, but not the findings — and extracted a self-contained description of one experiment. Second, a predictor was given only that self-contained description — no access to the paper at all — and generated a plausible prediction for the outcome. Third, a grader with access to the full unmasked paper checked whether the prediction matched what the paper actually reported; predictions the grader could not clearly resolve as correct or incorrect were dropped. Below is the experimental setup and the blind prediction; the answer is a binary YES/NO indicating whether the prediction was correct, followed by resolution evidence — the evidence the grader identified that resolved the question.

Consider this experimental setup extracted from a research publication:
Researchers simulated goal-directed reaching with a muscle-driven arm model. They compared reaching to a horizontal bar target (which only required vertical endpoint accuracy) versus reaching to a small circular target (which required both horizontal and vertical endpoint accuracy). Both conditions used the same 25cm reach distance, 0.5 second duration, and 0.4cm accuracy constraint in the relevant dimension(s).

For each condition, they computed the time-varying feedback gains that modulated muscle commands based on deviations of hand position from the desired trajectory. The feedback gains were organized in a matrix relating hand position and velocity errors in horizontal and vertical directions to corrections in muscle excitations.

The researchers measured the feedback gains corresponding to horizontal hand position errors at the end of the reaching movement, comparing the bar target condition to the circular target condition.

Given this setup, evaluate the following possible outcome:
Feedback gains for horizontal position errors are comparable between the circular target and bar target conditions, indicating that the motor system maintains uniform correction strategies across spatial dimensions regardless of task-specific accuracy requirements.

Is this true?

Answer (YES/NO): NO